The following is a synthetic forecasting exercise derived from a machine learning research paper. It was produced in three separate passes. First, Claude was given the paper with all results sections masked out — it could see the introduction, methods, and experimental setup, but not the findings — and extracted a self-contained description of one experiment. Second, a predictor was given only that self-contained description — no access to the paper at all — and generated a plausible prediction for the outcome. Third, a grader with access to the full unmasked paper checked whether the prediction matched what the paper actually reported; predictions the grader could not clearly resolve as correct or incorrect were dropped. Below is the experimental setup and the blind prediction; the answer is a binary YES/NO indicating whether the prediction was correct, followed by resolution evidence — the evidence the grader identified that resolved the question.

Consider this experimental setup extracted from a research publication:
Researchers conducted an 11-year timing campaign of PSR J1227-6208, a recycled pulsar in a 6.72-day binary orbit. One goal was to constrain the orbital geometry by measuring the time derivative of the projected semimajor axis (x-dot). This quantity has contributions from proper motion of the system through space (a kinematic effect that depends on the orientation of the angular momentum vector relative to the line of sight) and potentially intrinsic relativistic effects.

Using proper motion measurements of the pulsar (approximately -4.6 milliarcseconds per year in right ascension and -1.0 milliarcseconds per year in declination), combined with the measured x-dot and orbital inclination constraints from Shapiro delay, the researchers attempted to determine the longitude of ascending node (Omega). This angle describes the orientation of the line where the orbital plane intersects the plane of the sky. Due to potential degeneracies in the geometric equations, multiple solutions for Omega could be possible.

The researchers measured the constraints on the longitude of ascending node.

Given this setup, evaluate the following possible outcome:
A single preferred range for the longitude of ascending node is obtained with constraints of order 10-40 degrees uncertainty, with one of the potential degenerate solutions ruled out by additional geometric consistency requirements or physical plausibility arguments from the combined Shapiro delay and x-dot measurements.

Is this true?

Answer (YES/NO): NO